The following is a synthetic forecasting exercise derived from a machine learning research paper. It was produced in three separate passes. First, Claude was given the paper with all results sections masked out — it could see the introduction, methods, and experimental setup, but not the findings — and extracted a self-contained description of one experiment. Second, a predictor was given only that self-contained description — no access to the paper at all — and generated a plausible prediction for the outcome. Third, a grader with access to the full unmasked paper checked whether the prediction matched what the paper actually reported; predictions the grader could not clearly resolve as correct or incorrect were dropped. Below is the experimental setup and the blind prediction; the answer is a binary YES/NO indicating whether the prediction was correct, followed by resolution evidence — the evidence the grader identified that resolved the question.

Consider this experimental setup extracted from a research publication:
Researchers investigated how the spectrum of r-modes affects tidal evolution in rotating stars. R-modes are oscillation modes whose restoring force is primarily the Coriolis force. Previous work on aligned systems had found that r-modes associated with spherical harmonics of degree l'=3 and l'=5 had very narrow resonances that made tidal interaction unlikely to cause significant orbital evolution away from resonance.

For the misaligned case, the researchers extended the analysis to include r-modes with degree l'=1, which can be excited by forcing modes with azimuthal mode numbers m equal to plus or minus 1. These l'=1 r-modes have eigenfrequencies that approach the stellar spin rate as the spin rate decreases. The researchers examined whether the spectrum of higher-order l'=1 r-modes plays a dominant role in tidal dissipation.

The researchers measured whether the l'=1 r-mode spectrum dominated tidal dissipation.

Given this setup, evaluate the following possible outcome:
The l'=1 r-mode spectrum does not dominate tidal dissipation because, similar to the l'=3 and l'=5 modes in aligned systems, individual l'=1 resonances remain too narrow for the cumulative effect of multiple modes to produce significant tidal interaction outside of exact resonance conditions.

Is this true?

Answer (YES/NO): YES